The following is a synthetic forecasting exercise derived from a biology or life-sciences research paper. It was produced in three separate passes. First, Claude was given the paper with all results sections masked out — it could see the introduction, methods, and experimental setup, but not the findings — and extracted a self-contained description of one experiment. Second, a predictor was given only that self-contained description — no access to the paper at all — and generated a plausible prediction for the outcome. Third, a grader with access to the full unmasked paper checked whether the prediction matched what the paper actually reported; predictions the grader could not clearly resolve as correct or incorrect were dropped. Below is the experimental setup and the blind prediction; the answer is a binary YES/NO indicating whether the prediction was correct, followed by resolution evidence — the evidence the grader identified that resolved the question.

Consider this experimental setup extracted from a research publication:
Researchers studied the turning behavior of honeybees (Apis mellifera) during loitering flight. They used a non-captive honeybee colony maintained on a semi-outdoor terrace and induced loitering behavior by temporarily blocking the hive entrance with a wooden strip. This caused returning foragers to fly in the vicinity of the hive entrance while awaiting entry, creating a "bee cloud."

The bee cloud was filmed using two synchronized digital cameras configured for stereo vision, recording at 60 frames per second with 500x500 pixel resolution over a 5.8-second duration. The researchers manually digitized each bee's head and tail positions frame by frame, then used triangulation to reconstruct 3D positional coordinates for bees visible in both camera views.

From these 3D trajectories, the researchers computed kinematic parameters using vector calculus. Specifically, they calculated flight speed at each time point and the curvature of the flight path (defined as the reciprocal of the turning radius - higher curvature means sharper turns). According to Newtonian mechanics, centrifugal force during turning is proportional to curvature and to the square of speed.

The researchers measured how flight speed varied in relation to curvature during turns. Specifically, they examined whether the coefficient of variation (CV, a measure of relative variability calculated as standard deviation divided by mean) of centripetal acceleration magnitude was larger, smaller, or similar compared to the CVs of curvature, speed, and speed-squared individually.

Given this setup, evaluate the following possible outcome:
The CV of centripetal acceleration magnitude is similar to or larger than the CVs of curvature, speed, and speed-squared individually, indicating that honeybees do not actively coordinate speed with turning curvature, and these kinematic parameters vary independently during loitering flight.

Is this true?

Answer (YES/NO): NO